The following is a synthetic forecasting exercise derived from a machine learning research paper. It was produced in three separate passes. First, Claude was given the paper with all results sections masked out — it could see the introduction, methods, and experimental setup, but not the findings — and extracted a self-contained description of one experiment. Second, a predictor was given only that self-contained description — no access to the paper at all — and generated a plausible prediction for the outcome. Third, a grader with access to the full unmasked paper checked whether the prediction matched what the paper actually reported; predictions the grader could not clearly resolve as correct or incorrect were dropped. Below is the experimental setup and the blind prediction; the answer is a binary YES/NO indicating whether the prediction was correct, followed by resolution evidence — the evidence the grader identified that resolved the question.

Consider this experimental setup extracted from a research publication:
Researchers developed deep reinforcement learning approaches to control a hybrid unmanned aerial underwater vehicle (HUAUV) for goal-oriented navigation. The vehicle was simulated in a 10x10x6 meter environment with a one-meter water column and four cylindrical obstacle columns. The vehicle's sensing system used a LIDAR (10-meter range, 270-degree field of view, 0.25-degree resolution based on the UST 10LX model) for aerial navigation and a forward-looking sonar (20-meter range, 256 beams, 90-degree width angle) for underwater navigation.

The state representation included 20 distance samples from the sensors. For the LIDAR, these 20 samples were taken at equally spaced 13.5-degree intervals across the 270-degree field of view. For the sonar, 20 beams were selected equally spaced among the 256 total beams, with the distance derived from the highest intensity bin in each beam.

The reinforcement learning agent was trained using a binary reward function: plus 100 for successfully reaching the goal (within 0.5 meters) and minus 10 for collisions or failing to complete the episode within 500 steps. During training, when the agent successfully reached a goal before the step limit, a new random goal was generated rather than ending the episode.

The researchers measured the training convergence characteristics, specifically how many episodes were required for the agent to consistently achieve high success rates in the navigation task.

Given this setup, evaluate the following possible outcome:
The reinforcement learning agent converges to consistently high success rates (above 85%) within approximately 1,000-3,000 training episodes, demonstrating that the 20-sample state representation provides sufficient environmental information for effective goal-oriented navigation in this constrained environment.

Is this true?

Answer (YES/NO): NO